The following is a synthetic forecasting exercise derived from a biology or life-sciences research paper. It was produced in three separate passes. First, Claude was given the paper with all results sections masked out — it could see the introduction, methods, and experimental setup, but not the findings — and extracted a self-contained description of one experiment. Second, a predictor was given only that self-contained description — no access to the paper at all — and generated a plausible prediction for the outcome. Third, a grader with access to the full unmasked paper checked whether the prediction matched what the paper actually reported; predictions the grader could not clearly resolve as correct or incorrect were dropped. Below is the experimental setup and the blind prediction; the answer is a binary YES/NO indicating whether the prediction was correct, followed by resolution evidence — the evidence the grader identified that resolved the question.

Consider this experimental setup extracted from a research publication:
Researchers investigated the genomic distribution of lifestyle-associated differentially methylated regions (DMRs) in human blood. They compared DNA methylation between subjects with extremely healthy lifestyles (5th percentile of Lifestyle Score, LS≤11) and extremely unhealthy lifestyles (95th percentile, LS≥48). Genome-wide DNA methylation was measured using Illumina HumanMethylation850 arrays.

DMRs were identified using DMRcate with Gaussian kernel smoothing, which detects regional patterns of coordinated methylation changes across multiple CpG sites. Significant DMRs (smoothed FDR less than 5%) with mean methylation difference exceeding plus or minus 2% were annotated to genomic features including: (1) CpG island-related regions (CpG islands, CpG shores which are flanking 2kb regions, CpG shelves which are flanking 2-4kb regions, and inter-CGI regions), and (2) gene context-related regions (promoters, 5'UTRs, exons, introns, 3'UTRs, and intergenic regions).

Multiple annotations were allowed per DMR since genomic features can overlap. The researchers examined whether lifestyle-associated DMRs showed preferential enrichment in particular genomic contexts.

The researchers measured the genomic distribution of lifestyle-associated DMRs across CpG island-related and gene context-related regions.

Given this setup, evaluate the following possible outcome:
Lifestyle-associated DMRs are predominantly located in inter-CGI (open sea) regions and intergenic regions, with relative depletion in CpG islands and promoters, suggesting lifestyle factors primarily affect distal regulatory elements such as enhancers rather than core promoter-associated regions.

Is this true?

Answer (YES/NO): NO